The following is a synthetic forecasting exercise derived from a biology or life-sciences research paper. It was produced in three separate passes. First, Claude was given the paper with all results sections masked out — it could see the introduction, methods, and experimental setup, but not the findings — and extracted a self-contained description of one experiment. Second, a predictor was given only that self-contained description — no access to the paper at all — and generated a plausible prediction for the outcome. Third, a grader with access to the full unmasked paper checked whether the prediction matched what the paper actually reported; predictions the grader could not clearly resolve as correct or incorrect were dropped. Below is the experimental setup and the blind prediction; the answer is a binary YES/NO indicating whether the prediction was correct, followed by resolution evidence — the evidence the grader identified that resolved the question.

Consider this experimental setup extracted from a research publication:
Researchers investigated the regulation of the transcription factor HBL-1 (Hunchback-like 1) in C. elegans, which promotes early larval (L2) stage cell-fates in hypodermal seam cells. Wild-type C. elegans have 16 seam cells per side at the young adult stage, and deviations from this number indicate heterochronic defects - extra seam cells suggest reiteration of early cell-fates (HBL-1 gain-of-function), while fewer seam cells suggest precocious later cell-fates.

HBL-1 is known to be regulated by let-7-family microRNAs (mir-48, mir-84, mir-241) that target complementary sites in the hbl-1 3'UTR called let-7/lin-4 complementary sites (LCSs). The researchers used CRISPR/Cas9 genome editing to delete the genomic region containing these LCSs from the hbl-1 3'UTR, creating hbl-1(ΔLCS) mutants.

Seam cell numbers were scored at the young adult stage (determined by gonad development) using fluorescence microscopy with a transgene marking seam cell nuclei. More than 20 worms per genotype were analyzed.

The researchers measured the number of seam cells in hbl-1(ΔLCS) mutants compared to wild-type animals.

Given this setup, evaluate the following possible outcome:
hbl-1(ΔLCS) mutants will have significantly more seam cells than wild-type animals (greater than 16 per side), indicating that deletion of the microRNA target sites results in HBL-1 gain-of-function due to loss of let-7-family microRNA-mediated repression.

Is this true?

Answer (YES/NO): YES